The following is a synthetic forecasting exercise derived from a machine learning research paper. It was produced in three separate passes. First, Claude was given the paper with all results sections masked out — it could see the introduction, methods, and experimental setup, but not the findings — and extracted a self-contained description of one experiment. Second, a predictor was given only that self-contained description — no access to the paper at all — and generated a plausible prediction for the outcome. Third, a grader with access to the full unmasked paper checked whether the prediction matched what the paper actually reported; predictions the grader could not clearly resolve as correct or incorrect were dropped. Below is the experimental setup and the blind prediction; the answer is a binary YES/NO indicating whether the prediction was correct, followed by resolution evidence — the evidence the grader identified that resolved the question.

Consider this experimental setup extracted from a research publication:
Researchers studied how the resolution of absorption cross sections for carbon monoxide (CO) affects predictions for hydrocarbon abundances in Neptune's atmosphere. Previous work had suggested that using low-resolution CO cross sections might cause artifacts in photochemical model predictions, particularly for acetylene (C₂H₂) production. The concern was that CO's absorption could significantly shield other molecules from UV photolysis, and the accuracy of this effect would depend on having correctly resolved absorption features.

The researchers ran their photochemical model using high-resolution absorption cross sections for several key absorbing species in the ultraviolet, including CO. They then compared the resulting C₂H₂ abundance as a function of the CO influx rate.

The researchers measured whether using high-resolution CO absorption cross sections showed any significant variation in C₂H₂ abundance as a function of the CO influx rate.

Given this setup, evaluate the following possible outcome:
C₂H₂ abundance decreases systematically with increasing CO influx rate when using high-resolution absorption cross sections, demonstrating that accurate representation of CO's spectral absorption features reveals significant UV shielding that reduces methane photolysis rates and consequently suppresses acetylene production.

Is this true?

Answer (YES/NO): NO